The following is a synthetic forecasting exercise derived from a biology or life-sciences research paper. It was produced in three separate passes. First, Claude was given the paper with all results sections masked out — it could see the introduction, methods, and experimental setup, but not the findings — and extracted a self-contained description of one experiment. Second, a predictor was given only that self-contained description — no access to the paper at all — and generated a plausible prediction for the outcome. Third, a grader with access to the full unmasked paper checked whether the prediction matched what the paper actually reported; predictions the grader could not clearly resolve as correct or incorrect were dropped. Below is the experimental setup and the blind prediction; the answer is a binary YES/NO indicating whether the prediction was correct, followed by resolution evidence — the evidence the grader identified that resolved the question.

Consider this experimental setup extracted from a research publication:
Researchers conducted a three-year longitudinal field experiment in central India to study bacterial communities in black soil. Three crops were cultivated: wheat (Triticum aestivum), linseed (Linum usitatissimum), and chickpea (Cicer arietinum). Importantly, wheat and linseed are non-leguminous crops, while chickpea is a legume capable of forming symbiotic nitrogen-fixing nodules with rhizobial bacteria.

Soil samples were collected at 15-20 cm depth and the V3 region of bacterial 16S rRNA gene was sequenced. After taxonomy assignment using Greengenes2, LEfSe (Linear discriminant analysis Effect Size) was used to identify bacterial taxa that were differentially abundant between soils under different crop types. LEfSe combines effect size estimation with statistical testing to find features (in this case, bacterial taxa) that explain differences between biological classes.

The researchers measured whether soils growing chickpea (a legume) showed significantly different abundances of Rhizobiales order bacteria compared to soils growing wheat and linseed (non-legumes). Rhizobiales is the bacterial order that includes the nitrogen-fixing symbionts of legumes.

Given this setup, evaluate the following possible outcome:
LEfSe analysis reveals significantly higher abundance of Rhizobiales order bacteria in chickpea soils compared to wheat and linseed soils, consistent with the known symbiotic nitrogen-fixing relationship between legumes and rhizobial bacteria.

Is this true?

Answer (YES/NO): YES